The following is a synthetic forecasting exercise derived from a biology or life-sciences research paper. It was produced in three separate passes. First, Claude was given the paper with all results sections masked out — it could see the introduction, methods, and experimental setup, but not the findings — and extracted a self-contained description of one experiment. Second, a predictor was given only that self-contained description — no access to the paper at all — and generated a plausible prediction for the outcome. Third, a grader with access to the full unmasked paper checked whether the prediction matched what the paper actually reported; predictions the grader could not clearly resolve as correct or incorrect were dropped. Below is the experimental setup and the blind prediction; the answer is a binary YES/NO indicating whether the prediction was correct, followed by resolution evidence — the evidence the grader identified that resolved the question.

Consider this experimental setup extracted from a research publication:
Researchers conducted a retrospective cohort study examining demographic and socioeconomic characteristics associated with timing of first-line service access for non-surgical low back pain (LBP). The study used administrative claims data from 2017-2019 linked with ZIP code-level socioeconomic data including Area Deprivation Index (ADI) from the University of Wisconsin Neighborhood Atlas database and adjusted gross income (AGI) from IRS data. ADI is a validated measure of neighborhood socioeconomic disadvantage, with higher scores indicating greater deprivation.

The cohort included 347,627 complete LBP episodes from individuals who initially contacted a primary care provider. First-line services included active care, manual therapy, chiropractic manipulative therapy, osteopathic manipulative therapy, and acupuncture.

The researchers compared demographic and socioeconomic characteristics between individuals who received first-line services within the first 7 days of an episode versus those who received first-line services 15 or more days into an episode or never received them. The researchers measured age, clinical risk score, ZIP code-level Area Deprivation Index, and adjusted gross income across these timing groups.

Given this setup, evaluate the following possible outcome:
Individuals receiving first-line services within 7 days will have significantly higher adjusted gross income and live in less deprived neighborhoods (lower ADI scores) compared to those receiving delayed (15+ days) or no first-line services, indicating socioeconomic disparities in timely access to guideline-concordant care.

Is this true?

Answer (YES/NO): YES